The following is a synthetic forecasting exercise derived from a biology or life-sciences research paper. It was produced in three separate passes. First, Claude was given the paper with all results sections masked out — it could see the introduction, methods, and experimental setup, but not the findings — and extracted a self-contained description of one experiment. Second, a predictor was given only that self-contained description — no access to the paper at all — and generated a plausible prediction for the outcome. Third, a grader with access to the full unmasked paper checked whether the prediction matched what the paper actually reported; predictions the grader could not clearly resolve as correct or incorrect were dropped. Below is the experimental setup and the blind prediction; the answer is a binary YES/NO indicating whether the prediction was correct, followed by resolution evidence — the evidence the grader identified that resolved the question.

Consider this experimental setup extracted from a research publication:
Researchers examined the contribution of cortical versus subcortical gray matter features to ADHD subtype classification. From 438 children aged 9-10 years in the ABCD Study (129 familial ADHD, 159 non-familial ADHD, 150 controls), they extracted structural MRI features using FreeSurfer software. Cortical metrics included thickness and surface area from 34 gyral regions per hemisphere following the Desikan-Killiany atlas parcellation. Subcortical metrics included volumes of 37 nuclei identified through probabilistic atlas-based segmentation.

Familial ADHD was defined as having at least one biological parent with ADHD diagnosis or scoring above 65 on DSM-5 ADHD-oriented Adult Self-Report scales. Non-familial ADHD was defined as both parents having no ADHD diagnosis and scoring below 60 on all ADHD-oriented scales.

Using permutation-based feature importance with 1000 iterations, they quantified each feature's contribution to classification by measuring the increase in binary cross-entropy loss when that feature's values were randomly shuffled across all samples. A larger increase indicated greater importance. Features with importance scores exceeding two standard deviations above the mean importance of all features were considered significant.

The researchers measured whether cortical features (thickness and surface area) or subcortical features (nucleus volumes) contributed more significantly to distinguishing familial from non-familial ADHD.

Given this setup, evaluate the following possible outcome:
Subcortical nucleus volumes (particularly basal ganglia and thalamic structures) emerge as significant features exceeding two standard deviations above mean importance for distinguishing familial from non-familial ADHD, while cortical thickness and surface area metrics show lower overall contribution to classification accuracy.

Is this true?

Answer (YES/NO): NO